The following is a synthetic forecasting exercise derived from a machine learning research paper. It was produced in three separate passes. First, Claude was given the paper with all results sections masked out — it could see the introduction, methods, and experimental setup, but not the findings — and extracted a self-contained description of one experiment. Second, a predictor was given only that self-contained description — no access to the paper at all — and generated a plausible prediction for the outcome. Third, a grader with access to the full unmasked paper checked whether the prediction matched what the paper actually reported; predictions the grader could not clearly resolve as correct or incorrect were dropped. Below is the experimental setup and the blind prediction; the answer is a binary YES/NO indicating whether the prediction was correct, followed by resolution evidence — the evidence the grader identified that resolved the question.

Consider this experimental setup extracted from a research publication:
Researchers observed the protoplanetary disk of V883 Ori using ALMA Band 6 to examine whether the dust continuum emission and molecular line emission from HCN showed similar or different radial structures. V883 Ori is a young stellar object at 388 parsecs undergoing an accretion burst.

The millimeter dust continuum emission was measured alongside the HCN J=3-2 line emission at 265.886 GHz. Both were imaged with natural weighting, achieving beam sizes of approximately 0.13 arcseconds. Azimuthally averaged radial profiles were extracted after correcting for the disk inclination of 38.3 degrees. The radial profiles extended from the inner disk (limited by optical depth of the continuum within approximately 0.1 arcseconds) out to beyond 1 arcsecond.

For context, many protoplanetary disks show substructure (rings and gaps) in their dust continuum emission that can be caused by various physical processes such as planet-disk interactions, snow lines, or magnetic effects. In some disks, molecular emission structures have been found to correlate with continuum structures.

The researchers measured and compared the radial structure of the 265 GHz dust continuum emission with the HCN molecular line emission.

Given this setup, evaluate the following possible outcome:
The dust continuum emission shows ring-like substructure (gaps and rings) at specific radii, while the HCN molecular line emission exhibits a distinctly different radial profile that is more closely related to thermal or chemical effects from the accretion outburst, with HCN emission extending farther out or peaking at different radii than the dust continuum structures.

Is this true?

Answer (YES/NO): NO